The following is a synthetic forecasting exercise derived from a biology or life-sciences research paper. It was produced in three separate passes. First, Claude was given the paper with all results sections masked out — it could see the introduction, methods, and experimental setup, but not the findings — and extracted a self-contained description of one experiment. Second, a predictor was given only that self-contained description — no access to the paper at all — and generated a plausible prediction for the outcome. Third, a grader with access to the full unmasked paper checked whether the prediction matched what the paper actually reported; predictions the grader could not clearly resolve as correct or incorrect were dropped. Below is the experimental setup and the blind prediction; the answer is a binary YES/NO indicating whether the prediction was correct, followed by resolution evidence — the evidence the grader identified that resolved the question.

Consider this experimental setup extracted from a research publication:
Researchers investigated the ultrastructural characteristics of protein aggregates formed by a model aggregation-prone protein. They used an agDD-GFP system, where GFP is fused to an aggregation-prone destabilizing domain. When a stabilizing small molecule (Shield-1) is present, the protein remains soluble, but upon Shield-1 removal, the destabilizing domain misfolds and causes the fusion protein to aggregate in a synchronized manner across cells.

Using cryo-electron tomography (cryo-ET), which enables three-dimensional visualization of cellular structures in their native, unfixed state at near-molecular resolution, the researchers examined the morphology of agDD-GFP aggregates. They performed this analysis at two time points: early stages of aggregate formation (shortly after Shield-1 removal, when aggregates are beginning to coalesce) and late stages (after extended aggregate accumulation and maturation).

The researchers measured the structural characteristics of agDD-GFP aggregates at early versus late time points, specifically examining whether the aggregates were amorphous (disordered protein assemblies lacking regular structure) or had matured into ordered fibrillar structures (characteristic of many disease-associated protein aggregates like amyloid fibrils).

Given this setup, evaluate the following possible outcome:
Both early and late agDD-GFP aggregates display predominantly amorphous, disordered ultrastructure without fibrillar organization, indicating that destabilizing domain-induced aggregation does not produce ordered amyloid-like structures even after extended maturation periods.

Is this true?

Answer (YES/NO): YES